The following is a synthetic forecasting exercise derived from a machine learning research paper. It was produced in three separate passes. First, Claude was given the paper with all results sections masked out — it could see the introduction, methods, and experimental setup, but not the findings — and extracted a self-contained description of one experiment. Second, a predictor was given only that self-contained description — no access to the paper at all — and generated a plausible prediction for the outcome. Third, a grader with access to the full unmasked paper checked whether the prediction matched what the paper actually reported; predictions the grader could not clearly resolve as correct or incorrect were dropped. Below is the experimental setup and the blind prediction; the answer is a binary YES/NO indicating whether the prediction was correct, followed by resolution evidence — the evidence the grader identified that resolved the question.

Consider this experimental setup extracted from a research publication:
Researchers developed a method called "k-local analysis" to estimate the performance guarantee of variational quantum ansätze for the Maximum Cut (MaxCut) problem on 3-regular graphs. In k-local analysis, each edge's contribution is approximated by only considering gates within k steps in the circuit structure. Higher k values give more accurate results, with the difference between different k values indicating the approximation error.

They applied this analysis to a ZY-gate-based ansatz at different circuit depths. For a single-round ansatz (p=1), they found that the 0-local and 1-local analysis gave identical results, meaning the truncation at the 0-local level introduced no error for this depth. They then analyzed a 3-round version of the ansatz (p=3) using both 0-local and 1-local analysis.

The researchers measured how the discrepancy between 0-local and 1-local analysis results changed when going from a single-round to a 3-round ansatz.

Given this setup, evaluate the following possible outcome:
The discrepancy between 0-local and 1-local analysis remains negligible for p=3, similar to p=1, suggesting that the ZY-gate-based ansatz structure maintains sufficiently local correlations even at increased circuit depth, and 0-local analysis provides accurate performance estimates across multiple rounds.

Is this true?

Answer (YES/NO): NO